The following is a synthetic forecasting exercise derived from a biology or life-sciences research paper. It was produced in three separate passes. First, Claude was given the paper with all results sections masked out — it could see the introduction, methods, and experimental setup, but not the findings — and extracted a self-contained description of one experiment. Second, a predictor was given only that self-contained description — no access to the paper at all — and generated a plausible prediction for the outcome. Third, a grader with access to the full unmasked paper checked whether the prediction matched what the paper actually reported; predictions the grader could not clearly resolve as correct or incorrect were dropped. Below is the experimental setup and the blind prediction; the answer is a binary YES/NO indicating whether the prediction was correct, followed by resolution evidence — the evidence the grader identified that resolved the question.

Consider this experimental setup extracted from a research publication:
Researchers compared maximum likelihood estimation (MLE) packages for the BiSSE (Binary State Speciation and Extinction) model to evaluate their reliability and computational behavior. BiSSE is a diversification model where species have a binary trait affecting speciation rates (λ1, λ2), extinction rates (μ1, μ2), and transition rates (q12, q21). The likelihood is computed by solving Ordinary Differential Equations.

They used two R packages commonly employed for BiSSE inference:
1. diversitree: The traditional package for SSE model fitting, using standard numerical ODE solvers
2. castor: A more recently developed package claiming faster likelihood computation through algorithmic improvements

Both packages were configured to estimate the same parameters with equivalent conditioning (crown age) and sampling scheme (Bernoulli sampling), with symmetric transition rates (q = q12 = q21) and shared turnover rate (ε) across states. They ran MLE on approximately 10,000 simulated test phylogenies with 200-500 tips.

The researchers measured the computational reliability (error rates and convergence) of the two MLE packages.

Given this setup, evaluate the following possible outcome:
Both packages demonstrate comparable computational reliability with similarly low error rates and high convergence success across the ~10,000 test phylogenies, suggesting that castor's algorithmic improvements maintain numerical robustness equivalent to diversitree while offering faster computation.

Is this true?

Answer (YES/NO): NO